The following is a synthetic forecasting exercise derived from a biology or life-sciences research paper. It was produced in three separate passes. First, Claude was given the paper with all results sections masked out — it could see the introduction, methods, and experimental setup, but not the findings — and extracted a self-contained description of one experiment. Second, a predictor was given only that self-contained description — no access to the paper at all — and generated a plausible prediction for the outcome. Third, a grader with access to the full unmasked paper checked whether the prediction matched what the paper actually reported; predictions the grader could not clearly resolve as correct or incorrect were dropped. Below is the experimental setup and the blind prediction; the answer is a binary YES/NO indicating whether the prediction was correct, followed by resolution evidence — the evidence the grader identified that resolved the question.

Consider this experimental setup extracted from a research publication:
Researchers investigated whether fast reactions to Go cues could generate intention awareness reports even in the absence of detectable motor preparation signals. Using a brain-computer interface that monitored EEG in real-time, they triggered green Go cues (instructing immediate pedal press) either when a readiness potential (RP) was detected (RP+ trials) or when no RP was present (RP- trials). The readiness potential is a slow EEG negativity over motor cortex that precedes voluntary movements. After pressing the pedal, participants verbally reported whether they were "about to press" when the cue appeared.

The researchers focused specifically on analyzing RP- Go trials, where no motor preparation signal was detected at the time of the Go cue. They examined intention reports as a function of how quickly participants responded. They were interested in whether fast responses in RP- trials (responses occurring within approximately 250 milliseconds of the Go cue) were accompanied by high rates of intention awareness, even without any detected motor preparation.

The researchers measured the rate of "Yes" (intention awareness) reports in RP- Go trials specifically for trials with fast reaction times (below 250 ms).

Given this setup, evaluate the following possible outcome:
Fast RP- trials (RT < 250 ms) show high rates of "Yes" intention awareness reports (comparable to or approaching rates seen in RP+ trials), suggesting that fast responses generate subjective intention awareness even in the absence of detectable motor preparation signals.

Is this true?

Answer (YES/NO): NO